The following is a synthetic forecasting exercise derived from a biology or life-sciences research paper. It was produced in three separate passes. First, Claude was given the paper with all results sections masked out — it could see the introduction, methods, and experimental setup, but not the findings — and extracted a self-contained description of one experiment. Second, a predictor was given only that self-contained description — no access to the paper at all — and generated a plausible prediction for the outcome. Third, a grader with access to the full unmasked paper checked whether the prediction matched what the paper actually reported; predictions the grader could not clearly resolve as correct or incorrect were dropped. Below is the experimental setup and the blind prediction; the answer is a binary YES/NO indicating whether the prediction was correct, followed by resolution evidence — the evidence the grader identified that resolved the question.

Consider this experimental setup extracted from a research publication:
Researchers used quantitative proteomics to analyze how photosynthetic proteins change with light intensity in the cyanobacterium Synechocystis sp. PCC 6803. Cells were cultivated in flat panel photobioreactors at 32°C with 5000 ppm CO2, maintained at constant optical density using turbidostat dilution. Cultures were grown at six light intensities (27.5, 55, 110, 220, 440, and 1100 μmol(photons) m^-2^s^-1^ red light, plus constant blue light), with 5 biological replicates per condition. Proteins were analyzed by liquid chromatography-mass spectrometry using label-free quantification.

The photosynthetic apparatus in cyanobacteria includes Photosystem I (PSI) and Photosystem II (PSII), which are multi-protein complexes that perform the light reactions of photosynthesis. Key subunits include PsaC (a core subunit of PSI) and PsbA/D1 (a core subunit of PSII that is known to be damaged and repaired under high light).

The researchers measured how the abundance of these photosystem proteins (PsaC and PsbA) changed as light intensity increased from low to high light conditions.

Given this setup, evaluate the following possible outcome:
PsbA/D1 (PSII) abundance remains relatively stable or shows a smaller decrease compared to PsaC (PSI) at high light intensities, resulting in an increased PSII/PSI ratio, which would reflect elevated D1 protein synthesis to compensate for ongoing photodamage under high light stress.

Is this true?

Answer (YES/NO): NO